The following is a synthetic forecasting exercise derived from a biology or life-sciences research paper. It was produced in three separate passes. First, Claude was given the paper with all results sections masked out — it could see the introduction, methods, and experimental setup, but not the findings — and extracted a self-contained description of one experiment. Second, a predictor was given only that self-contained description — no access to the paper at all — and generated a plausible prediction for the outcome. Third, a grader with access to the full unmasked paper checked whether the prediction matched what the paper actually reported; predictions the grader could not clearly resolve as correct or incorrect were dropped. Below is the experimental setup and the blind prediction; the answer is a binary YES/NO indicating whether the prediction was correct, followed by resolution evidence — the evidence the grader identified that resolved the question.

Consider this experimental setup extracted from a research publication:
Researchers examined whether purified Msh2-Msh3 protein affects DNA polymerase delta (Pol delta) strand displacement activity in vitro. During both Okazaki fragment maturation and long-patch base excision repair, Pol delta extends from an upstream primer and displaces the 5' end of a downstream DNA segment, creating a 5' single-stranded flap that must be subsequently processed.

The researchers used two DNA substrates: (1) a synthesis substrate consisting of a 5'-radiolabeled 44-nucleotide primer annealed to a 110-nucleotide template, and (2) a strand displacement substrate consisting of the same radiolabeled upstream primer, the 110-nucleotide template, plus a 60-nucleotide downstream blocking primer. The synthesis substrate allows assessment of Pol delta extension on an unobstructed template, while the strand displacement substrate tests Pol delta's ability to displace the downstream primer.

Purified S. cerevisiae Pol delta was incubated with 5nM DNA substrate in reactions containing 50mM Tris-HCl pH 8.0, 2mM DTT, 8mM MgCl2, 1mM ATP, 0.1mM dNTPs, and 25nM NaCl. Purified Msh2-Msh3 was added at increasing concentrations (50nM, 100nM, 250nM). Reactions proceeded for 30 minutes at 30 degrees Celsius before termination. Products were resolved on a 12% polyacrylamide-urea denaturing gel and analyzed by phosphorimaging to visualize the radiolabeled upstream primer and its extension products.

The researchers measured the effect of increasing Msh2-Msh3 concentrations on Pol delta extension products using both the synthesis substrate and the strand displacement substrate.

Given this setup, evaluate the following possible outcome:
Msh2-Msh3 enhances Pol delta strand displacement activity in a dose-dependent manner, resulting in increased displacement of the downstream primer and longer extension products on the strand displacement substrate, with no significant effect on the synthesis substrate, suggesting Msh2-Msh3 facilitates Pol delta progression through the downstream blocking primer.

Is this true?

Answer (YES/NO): NO